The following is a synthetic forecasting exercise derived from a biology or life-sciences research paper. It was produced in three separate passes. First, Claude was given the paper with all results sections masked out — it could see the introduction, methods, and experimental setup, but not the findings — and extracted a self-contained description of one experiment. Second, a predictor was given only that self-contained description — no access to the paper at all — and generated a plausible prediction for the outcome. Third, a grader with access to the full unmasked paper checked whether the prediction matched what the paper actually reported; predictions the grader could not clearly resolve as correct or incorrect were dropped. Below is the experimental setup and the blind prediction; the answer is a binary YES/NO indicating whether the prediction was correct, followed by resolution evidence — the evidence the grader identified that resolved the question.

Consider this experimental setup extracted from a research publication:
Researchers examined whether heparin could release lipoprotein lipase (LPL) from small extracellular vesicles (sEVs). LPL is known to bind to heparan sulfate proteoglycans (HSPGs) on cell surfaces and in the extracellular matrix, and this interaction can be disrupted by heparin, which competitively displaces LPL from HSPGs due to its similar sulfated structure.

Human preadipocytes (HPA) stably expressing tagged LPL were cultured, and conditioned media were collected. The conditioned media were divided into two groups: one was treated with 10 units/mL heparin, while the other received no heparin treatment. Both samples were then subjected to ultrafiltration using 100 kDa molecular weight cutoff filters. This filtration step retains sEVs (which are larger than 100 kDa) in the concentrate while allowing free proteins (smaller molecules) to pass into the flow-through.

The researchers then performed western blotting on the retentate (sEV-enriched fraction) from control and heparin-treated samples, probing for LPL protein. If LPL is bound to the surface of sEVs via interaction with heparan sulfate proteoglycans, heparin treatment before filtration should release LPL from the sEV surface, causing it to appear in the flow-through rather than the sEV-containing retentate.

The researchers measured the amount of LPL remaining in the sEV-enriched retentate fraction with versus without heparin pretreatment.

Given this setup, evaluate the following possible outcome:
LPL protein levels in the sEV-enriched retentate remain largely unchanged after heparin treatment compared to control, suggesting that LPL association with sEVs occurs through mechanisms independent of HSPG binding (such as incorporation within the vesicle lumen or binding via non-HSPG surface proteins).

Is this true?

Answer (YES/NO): NO